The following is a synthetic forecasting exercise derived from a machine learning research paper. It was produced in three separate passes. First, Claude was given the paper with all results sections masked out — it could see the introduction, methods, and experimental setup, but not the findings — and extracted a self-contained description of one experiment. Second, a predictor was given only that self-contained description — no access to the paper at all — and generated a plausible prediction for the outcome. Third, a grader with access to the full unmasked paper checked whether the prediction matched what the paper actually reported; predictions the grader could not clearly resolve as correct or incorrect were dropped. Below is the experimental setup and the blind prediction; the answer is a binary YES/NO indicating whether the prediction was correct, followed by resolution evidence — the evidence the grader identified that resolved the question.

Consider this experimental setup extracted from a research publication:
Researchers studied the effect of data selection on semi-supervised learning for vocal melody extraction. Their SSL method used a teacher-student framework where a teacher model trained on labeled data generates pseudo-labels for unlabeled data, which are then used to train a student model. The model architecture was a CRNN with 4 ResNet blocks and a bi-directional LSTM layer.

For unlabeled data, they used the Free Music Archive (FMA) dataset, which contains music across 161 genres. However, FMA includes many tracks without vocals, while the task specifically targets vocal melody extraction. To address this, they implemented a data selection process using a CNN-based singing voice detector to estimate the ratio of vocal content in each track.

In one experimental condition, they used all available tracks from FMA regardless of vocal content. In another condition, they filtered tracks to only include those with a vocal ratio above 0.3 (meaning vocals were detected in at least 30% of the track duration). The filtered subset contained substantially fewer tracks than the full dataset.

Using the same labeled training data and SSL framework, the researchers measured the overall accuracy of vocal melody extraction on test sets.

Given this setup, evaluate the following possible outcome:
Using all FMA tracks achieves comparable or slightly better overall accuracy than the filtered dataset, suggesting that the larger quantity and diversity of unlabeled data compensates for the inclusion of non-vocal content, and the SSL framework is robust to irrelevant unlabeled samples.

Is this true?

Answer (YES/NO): NO